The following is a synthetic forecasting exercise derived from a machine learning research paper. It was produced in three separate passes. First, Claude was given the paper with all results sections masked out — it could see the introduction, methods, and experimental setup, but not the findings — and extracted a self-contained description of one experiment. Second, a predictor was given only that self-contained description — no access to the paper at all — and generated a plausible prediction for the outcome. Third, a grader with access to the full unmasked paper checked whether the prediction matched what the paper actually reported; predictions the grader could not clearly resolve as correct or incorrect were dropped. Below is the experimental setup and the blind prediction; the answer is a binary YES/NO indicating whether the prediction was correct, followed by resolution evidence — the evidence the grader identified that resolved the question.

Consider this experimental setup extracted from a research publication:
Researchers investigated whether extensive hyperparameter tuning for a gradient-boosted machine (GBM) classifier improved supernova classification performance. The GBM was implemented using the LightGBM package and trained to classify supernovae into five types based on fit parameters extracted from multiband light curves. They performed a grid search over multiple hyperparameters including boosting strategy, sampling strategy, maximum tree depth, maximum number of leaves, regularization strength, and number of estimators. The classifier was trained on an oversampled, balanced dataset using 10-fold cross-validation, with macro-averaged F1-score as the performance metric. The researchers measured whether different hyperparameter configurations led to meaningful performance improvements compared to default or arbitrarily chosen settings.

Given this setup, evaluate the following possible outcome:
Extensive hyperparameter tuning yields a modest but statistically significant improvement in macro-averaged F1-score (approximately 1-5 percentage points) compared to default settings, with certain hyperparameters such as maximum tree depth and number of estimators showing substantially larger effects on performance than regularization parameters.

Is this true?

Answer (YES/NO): NO